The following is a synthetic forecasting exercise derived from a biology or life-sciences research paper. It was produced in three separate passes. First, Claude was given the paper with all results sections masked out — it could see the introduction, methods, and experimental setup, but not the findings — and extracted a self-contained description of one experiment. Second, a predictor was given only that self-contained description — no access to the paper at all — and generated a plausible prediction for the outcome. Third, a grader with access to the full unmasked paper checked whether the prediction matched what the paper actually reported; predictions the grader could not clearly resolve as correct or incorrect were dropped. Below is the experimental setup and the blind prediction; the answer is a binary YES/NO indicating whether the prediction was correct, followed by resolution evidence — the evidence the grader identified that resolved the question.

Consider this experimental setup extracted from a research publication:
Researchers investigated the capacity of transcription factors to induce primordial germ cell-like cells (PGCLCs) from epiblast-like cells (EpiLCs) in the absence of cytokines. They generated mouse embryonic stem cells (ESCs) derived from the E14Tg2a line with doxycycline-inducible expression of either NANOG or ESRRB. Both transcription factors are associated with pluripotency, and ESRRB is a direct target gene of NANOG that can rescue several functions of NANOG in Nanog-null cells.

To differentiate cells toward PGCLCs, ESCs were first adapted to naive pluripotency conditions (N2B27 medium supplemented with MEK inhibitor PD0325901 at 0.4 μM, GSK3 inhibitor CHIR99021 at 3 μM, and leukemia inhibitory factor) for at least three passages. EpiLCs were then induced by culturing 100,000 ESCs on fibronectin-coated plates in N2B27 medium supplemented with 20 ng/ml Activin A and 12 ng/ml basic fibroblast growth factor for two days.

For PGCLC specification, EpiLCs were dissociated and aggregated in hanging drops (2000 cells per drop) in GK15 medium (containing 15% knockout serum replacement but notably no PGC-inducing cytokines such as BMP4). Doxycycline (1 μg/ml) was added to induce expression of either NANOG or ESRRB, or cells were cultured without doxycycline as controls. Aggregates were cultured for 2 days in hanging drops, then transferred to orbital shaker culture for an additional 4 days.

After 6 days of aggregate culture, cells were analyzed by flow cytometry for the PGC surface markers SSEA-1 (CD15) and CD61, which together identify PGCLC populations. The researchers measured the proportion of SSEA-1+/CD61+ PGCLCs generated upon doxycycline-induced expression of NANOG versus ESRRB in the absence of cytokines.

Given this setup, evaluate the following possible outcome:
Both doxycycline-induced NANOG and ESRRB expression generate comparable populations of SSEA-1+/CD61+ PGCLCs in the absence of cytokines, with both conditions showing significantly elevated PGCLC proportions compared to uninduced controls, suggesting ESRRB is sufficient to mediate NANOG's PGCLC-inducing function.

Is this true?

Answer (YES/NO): NO